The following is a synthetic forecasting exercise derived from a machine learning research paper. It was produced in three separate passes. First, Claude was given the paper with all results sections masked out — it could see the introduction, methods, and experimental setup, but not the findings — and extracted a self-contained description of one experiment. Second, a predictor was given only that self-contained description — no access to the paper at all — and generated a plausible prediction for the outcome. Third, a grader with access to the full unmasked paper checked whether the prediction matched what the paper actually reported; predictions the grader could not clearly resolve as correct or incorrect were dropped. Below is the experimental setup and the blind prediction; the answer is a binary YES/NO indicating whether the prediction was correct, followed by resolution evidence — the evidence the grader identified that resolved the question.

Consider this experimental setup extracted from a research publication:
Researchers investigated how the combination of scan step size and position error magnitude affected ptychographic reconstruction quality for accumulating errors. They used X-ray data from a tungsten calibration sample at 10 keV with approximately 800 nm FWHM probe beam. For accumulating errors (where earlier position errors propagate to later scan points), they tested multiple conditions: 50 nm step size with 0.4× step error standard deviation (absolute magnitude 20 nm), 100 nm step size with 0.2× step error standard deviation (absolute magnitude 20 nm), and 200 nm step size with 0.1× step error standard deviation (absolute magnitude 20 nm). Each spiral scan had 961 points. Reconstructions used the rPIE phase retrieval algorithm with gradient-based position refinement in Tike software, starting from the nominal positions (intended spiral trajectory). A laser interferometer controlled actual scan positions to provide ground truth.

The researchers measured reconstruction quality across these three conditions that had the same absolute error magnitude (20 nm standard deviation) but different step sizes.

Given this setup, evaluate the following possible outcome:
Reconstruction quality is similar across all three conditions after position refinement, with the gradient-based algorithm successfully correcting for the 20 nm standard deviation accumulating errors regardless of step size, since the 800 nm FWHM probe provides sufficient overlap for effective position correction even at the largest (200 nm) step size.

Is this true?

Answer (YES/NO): NO